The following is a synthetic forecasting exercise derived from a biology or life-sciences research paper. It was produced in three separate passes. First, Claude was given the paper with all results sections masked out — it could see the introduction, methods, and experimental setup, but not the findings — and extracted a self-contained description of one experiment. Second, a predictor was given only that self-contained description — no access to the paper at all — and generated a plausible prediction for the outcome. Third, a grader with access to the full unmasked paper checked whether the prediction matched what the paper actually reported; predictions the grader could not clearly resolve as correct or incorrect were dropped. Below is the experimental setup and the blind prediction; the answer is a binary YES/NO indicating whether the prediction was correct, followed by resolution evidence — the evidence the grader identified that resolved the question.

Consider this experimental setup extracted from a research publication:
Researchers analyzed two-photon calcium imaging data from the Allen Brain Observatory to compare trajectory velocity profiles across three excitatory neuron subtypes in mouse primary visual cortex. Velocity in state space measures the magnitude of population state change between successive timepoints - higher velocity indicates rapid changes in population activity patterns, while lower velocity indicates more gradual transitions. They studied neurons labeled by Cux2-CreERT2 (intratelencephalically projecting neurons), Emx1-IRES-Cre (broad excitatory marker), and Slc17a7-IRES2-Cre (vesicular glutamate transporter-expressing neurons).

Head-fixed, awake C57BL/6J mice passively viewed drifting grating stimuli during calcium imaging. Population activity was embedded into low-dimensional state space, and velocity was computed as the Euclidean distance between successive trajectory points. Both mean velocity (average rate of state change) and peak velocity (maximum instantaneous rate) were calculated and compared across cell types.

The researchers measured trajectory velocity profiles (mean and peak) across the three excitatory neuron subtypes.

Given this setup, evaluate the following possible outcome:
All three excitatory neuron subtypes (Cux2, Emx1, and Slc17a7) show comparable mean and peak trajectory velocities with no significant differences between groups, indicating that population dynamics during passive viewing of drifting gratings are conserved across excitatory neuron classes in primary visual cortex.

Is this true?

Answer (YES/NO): NO